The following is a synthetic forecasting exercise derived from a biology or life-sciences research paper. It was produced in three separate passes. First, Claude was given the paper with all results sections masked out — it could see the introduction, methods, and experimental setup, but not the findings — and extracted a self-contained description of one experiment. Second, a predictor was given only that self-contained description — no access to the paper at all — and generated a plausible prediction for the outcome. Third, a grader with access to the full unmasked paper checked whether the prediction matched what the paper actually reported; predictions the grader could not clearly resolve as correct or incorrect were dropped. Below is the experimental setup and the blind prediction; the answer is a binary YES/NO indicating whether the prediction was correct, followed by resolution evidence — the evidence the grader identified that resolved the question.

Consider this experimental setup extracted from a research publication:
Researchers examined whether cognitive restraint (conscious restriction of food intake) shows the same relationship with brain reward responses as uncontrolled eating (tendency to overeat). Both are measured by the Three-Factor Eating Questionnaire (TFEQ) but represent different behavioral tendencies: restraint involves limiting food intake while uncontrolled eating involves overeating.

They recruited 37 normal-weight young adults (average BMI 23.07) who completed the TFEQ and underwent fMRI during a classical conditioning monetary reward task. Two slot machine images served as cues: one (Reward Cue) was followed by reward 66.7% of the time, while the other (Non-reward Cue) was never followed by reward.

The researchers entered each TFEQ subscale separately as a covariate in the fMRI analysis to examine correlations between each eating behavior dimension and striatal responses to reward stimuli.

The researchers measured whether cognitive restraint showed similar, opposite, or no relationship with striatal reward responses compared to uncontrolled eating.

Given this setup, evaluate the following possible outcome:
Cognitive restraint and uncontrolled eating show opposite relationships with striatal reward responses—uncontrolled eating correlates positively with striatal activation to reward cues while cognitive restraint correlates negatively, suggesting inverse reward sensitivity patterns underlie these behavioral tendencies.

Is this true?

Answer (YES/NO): NO